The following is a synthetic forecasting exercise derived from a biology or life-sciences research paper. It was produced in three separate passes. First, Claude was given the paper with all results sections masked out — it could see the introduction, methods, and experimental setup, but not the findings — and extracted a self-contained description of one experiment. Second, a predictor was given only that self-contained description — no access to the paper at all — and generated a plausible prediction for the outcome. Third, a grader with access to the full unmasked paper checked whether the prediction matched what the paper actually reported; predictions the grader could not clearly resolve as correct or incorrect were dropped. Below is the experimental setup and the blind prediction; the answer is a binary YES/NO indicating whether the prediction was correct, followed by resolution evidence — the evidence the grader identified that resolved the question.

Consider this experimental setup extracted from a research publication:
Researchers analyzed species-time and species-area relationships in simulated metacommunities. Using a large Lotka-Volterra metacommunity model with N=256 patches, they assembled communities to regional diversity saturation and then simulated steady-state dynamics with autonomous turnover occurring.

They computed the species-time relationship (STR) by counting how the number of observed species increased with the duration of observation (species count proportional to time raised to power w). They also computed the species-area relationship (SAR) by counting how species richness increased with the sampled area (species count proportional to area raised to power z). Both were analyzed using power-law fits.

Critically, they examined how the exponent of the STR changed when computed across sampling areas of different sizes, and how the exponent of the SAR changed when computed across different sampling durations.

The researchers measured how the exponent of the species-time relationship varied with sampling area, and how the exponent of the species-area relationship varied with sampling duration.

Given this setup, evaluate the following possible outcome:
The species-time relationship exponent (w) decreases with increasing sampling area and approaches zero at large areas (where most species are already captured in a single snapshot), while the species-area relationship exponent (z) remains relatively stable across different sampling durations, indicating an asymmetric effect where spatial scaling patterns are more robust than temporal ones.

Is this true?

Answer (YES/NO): NO